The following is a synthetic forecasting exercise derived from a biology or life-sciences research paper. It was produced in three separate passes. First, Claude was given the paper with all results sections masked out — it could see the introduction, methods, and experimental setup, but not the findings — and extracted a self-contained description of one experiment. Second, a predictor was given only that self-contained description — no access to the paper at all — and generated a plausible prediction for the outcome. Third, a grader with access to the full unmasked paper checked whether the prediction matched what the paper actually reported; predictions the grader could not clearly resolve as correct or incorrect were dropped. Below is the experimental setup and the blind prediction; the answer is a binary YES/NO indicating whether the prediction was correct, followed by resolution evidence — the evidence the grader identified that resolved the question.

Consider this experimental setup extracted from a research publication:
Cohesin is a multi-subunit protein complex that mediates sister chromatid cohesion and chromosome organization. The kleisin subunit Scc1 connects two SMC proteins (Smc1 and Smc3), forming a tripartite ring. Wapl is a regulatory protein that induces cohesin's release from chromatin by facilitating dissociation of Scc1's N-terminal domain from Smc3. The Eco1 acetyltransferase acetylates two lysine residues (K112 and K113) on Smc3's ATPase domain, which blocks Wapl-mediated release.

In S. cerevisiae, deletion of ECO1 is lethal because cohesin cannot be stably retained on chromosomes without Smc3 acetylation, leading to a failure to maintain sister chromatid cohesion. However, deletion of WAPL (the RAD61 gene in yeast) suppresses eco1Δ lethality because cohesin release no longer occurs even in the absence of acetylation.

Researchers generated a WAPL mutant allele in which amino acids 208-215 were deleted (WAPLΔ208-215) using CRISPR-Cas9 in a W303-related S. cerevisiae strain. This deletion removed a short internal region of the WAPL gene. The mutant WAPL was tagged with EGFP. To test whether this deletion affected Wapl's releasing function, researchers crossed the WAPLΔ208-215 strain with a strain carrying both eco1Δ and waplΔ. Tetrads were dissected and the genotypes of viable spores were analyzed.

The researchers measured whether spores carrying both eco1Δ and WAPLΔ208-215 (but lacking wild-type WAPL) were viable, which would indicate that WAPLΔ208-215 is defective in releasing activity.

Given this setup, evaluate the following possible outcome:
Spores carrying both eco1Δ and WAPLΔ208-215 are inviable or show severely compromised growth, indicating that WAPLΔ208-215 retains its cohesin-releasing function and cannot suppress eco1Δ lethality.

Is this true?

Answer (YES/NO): NO